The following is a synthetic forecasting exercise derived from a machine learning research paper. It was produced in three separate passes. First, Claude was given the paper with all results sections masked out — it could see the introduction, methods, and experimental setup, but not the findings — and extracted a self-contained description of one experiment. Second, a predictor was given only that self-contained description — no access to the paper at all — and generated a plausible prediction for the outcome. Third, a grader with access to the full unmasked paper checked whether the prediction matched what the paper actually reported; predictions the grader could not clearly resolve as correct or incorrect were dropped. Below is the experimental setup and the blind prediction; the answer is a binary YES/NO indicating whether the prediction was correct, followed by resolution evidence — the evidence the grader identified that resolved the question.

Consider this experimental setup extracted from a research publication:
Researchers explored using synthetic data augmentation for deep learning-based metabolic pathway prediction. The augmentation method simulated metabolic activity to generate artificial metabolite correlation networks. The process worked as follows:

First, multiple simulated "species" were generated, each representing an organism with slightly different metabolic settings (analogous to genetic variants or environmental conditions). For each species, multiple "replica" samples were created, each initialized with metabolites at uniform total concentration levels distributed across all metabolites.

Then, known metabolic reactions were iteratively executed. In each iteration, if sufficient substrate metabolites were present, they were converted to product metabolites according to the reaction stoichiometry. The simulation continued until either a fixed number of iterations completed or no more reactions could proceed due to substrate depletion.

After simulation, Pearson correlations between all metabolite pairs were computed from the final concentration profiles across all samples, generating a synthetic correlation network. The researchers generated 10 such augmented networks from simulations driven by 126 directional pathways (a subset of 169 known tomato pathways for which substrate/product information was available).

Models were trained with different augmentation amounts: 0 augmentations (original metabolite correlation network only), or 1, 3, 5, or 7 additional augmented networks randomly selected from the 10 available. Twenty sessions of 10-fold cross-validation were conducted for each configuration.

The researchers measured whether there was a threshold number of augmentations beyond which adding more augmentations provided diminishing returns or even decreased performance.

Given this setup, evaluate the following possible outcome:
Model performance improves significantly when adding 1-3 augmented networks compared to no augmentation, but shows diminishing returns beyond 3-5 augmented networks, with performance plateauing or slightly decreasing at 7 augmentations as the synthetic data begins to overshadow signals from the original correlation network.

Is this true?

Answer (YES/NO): NO